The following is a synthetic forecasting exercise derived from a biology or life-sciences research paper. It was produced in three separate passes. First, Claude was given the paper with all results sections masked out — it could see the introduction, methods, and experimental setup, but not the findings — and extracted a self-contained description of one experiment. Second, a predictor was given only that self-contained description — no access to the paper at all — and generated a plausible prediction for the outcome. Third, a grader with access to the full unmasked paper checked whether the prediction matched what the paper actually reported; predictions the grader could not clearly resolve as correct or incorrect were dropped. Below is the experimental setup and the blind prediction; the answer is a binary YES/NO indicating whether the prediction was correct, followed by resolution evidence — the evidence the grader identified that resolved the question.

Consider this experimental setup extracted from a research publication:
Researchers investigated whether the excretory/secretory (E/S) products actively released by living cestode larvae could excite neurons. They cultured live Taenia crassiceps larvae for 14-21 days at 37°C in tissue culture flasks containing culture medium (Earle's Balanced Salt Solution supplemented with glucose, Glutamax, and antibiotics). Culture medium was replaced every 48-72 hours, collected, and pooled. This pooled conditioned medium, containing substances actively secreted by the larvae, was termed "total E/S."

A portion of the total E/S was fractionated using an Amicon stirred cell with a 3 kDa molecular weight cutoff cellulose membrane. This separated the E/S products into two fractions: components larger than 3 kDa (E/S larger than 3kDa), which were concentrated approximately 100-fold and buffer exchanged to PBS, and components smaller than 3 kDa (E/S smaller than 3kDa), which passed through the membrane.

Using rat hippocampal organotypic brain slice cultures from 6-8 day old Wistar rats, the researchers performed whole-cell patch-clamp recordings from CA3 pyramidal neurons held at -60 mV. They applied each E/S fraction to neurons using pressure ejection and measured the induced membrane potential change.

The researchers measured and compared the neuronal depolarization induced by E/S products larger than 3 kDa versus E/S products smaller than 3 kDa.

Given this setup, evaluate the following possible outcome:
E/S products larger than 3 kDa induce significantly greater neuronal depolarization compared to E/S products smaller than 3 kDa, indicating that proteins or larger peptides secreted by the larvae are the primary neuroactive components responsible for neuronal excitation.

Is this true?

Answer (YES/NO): NO